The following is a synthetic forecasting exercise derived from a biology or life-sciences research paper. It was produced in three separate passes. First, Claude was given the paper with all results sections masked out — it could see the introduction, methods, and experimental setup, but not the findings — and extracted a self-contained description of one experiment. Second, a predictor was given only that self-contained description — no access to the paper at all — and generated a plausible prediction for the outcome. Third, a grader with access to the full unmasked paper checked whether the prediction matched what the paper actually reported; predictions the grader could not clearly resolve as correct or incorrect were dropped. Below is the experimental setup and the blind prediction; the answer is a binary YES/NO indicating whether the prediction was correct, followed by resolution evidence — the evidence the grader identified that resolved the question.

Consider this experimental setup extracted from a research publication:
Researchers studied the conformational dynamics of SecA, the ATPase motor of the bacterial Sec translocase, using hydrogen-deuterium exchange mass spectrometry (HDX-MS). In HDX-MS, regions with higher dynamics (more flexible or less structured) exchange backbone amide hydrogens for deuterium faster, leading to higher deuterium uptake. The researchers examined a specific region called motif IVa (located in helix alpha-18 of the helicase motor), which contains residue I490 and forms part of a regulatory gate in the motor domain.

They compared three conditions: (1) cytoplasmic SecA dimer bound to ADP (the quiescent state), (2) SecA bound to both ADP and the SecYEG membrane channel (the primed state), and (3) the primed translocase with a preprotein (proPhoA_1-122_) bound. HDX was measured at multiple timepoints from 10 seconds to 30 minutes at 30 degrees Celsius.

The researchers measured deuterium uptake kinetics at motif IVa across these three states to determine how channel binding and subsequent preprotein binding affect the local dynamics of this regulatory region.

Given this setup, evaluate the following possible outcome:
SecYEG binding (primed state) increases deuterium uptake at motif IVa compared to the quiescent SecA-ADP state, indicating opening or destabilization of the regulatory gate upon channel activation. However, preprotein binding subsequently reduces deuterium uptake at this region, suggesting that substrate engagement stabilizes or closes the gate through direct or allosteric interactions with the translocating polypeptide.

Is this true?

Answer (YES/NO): NO